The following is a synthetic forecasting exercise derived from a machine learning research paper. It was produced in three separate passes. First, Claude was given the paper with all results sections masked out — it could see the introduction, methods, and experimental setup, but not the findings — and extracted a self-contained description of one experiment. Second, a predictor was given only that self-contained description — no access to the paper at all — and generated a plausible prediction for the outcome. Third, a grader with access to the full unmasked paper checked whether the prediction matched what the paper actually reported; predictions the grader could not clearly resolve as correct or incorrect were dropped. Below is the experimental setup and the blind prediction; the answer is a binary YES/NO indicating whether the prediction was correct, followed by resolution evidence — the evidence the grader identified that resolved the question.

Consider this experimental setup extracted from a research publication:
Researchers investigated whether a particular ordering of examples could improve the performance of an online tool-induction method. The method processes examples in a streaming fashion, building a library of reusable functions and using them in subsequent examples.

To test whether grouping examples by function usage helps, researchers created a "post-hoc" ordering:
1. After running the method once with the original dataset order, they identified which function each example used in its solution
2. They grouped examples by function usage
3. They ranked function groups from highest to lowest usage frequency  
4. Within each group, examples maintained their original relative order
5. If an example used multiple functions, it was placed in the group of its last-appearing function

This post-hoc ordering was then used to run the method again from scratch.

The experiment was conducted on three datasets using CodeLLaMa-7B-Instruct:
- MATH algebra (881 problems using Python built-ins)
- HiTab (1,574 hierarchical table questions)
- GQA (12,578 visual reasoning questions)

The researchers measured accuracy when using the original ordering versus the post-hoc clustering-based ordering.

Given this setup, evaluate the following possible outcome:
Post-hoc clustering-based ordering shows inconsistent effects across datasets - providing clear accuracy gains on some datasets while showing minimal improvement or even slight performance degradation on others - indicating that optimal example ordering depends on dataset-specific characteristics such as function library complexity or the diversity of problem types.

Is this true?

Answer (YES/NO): YES